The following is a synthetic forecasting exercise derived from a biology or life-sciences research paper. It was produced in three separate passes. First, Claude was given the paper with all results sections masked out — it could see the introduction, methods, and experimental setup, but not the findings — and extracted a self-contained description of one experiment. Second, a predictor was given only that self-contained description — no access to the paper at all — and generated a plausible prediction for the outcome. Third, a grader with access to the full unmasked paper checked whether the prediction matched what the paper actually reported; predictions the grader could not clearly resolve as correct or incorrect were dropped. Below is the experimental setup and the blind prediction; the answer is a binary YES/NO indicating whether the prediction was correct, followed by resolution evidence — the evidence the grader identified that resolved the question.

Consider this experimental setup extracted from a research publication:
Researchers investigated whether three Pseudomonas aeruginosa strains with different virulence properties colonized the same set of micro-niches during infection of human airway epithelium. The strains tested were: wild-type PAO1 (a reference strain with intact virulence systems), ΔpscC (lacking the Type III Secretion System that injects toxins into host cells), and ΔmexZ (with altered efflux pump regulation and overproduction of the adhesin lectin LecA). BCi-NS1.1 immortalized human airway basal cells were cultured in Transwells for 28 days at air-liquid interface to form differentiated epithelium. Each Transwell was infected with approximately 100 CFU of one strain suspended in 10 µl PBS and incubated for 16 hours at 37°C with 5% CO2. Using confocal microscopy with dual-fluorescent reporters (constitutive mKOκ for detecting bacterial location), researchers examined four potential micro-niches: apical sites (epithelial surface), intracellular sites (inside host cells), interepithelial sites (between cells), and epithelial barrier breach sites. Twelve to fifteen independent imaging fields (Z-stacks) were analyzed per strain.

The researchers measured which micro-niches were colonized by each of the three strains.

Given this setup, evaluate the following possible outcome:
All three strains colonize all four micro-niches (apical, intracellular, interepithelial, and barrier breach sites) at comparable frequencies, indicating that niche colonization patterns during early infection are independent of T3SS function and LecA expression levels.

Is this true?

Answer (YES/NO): NO